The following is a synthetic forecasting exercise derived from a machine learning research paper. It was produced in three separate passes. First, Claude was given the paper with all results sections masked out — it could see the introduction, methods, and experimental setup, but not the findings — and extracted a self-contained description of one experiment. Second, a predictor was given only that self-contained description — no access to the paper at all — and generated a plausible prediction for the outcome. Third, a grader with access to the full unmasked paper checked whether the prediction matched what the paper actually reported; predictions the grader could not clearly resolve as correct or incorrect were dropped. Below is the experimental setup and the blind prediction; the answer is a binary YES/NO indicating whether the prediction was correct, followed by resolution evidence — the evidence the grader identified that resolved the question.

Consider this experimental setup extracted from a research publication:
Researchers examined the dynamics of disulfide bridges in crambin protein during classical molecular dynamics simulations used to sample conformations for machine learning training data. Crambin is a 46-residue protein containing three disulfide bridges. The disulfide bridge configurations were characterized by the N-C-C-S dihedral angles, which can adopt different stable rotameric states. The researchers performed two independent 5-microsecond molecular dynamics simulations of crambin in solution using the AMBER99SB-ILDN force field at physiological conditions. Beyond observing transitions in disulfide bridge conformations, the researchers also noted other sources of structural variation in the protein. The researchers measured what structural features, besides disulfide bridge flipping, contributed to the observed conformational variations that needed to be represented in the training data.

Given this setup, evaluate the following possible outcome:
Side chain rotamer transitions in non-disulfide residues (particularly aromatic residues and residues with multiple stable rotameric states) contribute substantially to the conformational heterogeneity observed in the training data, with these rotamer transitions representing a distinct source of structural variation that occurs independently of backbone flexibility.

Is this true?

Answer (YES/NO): NO